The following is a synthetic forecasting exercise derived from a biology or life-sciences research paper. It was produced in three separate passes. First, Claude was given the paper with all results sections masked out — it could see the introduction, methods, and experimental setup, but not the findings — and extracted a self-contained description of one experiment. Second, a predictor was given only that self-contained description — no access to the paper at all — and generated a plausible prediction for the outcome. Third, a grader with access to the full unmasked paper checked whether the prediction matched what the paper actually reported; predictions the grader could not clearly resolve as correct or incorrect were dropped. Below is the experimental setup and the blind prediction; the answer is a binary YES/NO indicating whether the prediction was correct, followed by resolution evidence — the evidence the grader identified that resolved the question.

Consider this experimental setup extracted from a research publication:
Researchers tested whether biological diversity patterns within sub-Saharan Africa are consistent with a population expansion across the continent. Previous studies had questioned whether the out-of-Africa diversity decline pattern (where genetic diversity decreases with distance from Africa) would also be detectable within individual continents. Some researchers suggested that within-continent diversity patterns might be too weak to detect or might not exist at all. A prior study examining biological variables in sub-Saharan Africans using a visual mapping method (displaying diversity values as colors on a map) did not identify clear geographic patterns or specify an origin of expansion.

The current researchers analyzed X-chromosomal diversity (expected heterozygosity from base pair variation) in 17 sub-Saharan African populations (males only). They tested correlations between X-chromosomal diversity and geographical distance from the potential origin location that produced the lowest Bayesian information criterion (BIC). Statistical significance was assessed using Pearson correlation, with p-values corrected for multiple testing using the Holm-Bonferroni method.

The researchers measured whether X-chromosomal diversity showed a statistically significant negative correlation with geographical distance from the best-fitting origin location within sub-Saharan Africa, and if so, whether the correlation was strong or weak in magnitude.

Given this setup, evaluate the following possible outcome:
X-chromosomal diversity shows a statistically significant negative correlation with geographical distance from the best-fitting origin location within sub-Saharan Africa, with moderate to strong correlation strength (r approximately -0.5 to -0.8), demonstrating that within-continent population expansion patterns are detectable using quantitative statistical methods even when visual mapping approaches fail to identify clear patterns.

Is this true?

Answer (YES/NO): YES